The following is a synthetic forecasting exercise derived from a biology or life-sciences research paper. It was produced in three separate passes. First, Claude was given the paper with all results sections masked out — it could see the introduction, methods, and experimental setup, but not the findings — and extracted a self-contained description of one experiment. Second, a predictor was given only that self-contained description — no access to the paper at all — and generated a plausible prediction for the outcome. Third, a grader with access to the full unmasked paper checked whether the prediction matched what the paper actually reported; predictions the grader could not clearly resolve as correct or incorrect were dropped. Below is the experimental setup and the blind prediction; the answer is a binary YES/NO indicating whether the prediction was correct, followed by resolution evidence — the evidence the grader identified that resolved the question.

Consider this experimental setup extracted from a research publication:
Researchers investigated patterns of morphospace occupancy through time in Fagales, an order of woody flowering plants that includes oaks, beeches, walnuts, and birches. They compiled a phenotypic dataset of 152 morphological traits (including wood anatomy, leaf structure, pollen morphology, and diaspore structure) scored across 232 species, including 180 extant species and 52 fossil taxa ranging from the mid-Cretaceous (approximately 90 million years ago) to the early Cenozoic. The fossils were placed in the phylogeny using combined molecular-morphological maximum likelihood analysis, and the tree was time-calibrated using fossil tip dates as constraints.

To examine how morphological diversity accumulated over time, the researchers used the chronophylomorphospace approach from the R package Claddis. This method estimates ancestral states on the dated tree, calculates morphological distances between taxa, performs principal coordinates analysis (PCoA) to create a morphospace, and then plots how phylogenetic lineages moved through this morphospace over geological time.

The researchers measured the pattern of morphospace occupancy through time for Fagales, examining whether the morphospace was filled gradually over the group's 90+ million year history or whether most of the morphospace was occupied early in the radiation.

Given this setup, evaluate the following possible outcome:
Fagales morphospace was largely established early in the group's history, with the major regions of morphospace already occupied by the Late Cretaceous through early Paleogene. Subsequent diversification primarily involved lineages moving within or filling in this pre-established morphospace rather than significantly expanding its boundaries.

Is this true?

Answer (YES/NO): YES